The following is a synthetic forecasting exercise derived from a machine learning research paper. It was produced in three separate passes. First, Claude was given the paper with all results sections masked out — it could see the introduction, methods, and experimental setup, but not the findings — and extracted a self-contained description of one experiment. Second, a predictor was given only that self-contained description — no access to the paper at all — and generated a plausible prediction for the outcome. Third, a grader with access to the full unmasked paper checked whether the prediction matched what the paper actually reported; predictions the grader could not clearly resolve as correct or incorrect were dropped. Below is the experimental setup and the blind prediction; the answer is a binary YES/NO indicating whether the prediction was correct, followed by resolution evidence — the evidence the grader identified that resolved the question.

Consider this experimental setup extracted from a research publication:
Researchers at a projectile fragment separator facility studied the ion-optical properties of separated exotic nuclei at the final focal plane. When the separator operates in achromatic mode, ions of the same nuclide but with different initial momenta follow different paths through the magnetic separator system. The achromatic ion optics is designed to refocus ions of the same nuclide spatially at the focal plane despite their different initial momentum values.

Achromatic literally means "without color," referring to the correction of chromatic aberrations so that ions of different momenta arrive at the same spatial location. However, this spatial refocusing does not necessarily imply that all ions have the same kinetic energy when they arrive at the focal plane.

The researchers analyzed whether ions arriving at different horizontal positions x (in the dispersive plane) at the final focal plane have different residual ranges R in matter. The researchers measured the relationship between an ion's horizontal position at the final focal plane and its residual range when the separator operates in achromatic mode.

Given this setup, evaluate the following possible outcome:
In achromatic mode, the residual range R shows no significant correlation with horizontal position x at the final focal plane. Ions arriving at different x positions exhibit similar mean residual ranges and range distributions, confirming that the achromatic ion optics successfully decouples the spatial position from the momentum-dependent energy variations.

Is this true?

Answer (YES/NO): NO